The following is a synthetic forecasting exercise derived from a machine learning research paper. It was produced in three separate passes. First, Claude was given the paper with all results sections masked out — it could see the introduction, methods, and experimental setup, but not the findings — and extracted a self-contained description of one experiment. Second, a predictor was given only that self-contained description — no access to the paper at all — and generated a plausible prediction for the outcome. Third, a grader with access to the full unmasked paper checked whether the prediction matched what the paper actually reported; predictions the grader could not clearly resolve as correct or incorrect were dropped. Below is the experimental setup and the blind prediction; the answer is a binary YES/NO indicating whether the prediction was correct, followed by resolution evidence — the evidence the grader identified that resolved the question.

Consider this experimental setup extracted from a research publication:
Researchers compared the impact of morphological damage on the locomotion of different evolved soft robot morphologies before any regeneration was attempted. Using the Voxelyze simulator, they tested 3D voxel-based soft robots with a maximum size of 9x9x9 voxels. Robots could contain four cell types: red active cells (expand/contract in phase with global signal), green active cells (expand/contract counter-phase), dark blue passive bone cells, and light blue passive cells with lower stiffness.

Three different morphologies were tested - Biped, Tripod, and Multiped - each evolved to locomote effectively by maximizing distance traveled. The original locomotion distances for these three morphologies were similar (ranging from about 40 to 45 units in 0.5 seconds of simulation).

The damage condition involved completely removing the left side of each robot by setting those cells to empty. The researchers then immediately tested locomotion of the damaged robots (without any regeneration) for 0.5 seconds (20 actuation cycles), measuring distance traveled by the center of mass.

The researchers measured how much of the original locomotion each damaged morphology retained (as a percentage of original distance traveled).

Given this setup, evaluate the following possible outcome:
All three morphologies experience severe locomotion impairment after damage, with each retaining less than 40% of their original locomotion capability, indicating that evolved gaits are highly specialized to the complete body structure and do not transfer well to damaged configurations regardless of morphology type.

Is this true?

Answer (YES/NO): NO